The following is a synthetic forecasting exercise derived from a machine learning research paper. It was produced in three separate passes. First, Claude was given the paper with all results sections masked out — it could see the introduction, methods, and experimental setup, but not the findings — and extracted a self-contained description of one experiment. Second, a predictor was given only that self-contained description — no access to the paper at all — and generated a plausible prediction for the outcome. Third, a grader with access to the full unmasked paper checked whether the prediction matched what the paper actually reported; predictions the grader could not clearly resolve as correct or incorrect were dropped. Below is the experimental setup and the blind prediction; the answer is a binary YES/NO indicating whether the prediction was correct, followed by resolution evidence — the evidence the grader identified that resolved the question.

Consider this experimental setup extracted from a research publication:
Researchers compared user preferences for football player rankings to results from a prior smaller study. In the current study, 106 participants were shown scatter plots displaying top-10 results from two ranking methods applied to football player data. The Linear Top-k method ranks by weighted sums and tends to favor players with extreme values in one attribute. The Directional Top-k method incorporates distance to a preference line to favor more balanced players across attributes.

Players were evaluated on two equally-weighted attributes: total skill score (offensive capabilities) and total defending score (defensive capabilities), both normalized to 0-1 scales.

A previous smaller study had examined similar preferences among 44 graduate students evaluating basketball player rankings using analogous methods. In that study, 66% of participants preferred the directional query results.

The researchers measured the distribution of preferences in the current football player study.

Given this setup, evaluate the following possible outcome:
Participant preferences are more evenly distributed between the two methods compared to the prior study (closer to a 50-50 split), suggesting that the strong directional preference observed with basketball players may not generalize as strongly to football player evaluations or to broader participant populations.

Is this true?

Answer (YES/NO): YES